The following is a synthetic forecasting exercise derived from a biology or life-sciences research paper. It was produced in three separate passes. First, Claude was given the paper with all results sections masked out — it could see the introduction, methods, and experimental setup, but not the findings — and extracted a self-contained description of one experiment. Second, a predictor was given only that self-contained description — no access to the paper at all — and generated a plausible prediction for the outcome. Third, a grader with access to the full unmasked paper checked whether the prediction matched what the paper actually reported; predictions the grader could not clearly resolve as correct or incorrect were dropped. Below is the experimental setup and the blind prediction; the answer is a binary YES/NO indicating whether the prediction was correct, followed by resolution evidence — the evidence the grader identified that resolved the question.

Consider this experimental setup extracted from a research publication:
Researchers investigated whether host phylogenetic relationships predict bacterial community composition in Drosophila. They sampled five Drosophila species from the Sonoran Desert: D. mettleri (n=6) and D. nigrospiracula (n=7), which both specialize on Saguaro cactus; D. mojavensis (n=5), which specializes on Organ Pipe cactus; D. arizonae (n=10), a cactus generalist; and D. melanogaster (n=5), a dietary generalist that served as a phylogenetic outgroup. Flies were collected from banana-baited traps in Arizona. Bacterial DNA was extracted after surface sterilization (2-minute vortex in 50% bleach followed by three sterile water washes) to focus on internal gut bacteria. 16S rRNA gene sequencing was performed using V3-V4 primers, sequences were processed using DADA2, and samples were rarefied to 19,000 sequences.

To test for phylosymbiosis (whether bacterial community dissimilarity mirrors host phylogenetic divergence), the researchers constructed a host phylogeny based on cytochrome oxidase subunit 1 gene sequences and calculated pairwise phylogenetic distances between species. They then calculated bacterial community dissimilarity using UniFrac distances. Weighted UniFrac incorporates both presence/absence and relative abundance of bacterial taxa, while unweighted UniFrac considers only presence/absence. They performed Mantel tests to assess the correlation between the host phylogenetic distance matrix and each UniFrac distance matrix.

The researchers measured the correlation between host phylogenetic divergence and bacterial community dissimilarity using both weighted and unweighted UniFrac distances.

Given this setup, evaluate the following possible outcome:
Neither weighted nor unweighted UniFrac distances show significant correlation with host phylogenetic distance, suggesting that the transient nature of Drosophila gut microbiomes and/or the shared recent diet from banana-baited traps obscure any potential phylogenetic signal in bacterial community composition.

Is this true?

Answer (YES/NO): YES